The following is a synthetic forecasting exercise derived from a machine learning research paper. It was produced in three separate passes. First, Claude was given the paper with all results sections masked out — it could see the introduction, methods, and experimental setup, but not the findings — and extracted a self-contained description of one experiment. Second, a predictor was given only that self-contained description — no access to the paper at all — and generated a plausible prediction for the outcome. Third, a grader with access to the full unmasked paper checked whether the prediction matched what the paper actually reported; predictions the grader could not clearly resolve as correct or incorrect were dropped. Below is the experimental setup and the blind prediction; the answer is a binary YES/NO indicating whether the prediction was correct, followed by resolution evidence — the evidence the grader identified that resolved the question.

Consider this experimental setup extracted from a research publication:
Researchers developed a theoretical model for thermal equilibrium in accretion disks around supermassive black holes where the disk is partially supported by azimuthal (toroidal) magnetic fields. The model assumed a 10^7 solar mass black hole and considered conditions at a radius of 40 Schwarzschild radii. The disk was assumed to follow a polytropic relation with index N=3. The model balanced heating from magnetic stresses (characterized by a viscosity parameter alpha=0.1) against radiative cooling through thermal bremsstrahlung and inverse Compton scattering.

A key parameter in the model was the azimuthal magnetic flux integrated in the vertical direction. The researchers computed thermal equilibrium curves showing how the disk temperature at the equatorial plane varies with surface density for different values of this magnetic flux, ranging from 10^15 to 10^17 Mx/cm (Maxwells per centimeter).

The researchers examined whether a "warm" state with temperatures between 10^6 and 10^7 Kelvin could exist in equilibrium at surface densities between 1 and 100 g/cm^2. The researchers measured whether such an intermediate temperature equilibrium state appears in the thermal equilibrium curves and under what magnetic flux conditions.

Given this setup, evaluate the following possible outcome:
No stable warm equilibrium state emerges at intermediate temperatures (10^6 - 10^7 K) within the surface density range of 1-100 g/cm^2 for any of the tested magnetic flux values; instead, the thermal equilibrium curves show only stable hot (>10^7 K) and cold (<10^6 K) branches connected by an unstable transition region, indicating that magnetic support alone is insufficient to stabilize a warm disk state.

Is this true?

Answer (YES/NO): NO